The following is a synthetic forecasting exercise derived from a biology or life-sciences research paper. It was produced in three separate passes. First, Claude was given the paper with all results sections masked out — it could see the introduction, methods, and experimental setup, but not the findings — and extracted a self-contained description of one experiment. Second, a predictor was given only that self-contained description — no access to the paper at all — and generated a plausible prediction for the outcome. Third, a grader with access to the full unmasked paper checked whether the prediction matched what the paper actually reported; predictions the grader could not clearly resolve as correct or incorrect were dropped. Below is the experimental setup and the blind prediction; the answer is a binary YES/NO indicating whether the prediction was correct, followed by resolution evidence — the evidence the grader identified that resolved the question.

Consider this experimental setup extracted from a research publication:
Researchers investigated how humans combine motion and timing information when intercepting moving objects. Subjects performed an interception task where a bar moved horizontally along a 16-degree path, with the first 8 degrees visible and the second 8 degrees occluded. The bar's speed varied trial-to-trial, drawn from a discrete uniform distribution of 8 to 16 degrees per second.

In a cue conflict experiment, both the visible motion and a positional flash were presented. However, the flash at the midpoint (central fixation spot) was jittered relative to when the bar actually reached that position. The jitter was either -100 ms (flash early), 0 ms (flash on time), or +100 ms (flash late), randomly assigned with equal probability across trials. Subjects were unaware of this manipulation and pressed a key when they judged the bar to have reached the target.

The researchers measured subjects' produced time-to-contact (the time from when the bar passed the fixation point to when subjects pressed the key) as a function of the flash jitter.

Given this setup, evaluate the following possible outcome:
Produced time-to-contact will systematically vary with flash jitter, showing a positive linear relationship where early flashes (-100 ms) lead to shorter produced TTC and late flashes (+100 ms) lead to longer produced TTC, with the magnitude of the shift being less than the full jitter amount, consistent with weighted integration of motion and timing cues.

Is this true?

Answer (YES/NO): YES